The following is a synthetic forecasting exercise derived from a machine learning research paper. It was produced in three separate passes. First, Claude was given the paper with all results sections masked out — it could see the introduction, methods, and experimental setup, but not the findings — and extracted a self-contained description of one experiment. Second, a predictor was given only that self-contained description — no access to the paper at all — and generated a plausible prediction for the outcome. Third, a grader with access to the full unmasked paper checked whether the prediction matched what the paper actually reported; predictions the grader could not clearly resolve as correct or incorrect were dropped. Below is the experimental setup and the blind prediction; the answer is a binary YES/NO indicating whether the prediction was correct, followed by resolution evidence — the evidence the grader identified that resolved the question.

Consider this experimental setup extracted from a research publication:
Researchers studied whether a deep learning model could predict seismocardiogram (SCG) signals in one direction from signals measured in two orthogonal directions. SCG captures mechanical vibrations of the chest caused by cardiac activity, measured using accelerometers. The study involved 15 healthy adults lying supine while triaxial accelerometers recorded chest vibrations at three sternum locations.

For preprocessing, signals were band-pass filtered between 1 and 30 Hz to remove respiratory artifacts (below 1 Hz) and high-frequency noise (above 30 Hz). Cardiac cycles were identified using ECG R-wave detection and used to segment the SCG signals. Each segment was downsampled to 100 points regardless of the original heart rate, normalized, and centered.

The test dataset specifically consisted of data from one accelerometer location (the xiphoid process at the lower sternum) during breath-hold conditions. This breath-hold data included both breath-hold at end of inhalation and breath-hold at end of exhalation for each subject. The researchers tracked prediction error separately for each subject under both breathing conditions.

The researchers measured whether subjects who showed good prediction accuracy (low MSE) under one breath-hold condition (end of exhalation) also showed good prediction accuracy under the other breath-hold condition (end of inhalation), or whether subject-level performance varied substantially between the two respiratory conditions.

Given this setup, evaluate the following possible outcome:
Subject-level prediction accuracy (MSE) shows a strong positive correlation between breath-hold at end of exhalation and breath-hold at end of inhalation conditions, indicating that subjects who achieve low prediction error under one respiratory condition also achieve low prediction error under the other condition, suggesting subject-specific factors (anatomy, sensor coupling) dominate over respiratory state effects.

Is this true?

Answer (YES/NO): NO